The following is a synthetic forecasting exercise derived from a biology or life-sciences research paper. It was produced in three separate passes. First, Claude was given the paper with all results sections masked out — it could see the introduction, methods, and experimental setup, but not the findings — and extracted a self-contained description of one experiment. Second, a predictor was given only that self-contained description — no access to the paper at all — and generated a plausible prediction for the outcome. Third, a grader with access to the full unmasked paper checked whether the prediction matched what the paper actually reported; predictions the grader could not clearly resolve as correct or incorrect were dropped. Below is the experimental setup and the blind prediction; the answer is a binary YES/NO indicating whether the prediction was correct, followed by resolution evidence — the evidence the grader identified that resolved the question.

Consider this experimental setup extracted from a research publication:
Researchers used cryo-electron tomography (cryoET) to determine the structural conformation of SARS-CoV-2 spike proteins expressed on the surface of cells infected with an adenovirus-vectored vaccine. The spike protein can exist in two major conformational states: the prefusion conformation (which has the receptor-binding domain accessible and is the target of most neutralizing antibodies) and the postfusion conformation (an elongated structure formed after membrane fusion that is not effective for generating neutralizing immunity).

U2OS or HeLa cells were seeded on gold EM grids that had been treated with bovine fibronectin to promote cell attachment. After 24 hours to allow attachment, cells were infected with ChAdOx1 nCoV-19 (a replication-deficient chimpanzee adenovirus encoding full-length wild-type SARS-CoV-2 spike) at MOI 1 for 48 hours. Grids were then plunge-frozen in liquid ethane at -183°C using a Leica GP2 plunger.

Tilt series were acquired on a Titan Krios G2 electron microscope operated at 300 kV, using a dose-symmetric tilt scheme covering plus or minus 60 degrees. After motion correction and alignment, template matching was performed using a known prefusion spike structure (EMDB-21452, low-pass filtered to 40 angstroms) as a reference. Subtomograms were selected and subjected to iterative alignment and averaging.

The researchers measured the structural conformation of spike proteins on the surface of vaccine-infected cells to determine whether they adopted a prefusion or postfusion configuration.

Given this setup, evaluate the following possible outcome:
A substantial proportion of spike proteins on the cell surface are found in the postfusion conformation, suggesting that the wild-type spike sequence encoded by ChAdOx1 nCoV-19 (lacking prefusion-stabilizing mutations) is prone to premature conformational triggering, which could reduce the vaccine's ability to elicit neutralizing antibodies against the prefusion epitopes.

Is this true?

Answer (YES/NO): NO